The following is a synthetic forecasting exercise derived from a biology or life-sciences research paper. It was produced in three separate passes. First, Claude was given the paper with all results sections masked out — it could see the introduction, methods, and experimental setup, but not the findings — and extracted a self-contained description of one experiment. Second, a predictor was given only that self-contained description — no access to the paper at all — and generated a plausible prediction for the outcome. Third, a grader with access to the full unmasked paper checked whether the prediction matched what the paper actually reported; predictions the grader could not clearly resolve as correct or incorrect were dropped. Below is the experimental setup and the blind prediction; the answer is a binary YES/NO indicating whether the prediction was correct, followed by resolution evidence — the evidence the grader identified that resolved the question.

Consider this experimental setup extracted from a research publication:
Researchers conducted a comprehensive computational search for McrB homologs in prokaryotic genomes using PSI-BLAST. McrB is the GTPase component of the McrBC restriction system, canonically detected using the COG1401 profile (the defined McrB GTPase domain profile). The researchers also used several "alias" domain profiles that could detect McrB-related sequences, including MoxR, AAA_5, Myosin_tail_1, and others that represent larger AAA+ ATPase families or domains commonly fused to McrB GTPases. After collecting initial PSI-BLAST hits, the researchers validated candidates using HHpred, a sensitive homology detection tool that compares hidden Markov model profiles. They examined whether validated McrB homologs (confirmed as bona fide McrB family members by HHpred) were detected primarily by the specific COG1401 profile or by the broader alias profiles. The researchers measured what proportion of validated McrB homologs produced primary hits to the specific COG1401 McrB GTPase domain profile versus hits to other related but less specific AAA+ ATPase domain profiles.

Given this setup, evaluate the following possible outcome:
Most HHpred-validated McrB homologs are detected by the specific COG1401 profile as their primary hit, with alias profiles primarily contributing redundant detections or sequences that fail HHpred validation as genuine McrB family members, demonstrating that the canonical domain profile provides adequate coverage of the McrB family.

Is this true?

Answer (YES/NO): NO